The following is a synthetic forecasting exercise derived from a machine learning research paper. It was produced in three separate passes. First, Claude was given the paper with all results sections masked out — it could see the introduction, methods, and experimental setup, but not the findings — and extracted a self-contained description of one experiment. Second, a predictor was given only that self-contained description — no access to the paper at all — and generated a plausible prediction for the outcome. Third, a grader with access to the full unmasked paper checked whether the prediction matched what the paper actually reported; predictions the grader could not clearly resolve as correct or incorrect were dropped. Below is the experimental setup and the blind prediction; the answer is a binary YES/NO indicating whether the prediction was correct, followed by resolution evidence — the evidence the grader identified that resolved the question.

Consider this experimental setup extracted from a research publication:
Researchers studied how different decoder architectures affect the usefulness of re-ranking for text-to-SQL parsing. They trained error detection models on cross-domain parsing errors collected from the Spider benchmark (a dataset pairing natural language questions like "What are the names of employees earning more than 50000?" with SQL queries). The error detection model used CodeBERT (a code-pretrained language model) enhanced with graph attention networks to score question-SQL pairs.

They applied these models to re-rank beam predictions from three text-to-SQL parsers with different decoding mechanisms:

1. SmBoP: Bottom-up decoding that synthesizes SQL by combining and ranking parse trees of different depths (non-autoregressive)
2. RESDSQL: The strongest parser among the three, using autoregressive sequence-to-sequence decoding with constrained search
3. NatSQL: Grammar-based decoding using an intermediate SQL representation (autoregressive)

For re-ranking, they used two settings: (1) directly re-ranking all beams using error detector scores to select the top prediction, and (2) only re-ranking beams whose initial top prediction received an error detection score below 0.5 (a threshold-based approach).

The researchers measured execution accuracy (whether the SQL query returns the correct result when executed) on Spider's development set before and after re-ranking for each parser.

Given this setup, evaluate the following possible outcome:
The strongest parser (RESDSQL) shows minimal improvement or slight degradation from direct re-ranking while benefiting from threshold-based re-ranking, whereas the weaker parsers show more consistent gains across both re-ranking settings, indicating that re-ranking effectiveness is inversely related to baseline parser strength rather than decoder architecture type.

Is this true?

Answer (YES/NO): NO